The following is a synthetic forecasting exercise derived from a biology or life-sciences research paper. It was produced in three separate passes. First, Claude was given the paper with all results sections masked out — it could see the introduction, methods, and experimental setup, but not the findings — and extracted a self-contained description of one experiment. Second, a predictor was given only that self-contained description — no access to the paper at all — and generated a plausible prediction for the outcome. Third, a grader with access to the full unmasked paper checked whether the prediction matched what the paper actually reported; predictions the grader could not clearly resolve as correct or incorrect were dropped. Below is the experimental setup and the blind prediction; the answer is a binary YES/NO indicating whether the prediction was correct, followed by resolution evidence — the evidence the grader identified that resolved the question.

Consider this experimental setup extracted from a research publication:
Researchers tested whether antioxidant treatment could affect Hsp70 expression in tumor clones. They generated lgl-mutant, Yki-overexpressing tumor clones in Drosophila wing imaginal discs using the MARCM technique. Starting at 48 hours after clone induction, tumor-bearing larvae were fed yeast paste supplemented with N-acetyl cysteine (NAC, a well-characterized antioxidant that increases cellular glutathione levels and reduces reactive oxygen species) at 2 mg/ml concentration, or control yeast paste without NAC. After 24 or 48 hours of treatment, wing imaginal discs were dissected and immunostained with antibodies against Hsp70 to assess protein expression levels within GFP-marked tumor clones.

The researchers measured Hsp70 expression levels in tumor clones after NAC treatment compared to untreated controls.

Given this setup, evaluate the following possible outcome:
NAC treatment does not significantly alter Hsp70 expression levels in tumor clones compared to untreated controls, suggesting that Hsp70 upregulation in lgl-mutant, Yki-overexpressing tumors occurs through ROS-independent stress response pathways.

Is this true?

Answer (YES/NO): NO